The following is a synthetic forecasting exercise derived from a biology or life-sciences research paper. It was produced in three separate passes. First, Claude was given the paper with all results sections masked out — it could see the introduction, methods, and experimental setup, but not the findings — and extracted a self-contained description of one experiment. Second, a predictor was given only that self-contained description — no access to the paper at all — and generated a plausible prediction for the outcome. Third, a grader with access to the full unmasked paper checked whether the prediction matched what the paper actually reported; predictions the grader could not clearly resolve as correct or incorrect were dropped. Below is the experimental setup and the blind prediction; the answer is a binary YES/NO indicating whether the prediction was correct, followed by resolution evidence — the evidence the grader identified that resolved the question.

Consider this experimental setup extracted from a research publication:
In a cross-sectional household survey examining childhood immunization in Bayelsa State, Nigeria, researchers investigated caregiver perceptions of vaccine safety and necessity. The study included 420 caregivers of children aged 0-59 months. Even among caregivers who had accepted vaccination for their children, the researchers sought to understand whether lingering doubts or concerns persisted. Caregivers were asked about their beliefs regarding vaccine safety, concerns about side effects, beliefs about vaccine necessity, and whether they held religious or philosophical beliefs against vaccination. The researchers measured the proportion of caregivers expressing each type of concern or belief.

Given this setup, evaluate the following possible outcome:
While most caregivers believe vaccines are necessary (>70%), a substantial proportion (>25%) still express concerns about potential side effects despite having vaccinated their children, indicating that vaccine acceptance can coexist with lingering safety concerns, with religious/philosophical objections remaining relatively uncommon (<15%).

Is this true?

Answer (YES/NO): NO